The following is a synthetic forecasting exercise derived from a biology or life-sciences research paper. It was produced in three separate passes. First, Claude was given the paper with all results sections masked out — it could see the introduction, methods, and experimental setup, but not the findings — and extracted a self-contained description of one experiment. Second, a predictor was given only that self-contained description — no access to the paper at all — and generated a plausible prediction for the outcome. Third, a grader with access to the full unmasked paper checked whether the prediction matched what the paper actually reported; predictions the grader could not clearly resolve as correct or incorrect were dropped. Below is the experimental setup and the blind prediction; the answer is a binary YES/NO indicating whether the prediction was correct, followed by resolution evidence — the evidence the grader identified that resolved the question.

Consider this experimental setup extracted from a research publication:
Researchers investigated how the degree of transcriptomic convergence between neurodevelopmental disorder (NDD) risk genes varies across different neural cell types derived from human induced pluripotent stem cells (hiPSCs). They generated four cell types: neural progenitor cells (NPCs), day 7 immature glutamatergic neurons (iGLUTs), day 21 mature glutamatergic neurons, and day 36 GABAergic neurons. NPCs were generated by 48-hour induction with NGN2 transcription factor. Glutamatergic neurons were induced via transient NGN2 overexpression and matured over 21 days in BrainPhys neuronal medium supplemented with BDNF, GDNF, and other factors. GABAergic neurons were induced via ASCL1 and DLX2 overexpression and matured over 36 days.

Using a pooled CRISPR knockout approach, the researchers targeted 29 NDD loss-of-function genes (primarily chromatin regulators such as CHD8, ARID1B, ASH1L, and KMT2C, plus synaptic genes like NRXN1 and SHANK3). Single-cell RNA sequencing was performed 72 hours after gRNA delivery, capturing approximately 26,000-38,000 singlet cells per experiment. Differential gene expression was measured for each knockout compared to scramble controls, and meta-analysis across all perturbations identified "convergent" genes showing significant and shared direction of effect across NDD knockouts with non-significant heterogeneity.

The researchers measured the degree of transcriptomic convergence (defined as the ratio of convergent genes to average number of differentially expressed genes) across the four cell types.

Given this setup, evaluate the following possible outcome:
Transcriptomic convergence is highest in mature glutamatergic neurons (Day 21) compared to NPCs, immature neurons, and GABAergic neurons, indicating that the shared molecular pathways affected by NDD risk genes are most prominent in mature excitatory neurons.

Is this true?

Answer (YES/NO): YES